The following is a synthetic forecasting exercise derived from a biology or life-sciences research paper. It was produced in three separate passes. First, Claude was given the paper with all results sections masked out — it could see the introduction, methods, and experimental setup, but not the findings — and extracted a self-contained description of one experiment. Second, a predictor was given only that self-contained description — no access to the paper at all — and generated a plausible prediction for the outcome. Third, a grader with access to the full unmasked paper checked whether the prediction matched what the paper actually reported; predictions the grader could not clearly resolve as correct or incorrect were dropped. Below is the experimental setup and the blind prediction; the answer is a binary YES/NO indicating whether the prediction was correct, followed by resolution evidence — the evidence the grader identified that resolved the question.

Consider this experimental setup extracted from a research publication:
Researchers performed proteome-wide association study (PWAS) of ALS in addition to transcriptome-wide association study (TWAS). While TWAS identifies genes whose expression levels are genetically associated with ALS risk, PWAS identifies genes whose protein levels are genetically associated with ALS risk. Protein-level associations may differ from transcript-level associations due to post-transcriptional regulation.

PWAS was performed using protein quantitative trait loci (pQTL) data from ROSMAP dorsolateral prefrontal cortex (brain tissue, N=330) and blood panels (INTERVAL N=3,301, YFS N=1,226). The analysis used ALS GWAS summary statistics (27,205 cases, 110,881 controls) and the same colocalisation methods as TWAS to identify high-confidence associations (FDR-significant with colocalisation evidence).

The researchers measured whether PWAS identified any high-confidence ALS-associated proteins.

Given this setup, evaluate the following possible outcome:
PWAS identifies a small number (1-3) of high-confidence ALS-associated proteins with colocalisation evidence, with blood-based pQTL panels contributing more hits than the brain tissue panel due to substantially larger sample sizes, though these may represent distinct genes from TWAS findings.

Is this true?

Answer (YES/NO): NO